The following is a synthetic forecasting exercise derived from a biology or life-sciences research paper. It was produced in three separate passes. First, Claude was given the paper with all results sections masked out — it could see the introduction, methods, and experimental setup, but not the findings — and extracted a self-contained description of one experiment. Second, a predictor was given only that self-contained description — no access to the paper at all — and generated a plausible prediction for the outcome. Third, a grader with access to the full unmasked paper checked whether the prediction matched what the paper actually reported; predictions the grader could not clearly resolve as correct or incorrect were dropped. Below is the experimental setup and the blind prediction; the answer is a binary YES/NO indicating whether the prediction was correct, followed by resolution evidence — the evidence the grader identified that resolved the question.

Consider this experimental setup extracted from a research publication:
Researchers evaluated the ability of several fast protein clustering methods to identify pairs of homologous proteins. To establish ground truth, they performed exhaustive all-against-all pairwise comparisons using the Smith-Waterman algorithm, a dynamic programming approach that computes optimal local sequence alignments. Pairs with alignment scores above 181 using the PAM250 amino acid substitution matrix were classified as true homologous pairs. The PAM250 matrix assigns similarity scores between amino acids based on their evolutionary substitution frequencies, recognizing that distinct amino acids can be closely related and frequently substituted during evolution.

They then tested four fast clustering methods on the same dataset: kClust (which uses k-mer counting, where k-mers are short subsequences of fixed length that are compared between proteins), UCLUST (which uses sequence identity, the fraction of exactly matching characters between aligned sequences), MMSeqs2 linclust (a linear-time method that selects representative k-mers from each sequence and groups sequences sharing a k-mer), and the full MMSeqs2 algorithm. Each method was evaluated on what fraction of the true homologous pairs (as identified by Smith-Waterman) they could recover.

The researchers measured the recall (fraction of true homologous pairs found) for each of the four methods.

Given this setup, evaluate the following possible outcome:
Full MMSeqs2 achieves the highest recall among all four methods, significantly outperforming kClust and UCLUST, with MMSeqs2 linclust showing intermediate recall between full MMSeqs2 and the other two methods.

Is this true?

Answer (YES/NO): NO